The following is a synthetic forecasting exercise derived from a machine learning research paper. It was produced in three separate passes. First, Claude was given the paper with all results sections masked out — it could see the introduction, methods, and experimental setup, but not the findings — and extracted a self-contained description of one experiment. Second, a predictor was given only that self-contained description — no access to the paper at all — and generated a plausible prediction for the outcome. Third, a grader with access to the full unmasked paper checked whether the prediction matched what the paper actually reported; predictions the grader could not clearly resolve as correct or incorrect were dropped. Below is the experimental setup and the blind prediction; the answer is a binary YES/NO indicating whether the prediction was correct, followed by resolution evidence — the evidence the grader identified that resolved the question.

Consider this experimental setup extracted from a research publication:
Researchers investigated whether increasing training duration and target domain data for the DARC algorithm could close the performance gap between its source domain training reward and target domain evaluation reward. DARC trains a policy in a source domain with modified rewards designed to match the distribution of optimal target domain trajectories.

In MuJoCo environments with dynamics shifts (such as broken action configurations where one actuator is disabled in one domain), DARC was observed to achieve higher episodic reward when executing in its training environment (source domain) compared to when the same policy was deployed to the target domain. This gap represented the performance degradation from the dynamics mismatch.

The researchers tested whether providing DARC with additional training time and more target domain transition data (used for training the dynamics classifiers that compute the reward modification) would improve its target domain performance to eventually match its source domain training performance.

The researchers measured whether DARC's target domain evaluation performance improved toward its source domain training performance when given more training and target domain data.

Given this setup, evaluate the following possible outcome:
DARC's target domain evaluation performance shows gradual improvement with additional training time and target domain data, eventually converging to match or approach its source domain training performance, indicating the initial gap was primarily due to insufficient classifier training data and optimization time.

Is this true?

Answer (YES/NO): NO